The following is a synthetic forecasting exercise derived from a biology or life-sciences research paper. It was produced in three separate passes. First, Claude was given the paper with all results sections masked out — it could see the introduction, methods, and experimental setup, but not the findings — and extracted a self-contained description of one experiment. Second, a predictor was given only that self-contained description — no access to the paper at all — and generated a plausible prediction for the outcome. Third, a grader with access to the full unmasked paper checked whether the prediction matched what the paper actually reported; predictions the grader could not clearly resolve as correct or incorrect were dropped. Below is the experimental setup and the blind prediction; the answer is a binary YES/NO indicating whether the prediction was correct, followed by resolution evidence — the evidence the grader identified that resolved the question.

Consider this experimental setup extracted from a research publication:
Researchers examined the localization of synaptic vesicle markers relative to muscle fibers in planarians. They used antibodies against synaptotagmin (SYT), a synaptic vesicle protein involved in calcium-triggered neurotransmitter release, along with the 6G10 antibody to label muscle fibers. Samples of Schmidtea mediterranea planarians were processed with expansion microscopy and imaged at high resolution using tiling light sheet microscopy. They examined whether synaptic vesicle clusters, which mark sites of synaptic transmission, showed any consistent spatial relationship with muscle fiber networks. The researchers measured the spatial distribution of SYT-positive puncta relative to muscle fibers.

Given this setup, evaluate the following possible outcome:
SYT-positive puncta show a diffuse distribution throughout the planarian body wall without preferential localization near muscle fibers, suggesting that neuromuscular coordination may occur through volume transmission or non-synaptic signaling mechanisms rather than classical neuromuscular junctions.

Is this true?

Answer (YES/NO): NO